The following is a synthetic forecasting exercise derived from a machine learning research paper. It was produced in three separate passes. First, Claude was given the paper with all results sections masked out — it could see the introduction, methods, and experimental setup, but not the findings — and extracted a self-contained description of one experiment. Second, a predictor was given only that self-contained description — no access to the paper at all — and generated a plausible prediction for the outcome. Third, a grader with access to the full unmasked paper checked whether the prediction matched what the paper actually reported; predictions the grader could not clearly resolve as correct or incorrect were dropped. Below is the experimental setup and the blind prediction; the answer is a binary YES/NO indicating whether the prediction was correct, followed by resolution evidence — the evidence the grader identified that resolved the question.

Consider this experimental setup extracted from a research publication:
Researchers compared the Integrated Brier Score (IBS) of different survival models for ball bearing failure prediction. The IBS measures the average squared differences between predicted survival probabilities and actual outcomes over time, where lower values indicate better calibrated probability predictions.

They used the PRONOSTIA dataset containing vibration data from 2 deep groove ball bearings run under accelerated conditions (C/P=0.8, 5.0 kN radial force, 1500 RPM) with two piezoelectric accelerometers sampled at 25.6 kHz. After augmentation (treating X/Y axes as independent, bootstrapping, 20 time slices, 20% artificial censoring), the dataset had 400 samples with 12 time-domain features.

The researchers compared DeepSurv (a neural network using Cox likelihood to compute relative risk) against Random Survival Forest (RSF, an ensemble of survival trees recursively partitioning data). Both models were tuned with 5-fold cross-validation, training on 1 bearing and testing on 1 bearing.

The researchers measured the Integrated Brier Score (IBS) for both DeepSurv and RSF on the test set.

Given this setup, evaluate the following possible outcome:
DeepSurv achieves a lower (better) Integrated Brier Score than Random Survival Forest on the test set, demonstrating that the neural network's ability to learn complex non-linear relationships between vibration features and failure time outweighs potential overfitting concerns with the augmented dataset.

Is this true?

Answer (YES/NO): YES